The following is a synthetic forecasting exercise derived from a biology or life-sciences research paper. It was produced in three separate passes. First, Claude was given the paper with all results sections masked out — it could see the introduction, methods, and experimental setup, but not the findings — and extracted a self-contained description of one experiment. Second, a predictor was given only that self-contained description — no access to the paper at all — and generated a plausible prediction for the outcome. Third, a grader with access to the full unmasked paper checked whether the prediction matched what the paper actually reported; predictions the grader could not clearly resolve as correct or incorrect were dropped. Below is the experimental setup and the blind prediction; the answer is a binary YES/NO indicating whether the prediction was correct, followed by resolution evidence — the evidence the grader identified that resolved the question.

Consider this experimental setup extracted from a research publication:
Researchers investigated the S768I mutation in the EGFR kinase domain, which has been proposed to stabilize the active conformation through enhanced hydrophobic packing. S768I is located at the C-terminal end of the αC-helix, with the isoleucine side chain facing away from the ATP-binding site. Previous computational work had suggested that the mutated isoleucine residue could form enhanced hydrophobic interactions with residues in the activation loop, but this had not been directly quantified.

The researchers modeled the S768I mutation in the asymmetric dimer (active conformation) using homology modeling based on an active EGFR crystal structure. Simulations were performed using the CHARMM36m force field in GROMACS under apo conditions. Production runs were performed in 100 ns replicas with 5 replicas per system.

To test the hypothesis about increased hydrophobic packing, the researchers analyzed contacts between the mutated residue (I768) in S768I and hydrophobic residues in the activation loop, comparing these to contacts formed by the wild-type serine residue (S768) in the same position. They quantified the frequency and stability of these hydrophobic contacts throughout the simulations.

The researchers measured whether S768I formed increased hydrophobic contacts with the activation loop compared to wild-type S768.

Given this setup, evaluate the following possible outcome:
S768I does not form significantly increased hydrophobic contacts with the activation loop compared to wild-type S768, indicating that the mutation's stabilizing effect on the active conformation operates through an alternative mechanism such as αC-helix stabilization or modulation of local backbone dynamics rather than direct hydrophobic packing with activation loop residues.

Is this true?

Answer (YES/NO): NO